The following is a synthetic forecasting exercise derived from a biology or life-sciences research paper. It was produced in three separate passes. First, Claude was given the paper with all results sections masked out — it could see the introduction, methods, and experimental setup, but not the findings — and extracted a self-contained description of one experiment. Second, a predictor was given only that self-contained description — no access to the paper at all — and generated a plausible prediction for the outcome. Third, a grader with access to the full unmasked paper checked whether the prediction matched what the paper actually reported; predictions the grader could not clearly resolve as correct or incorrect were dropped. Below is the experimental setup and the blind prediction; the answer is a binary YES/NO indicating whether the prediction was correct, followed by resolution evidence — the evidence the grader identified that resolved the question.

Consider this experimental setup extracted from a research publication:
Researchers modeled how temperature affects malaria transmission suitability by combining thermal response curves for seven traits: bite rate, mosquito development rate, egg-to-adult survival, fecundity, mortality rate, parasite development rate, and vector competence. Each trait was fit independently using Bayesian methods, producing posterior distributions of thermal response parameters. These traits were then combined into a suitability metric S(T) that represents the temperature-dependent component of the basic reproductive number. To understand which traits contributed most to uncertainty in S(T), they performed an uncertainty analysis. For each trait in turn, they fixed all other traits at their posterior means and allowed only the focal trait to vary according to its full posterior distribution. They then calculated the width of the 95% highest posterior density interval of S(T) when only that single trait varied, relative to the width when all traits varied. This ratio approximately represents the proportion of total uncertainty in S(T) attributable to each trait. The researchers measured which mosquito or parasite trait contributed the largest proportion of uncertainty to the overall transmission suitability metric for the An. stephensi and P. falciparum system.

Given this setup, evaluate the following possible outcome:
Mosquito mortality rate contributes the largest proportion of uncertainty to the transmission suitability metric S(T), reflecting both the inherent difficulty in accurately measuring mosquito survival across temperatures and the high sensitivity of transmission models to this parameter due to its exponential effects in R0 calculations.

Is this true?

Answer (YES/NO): YES